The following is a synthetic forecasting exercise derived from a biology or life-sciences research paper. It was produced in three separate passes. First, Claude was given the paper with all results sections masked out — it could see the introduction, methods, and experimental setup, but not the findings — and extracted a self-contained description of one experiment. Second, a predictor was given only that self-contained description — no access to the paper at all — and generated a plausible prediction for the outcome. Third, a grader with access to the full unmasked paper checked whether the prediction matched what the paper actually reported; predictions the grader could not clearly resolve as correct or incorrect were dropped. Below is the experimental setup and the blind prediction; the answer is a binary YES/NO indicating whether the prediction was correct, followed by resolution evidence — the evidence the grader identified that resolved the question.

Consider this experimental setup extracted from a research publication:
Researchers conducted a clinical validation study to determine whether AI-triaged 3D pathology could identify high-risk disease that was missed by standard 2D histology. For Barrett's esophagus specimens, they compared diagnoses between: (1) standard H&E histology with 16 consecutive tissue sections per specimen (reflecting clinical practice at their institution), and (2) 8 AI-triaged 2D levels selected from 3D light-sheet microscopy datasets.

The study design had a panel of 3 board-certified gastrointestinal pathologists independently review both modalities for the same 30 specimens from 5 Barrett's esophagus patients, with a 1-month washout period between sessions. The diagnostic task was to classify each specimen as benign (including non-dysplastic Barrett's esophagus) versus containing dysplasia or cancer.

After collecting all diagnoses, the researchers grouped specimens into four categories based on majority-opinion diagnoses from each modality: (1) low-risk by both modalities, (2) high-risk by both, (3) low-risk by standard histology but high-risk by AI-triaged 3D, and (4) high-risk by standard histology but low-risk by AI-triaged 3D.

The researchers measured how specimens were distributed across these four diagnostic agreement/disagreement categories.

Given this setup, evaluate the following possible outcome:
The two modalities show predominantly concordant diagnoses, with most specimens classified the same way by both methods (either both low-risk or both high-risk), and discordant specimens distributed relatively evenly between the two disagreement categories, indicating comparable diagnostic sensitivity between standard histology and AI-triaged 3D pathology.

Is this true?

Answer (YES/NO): NO